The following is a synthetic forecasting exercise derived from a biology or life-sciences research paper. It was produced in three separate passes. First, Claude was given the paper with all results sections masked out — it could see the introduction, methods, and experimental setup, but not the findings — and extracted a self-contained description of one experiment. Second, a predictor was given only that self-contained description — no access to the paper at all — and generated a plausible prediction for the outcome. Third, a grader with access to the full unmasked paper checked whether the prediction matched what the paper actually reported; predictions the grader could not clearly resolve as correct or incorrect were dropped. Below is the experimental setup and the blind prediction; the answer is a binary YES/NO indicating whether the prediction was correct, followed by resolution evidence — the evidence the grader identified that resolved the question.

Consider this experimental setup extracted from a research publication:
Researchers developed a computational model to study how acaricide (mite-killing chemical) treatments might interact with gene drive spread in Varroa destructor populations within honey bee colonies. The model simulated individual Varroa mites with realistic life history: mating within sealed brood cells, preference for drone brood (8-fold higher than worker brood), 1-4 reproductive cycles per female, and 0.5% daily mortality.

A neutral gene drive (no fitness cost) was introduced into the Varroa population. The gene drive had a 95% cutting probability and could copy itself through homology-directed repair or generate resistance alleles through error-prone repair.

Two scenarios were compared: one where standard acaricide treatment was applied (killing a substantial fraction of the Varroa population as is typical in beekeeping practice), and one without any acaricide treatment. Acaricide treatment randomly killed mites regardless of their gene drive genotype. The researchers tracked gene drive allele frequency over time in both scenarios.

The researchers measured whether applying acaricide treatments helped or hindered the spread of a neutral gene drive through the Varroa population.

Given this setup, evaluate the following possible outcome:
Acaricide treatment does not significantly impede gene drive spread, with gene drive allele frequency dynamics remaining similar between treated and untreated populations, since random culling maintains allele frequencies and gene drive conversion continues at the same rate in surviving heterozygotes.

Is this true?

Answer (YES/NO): NO